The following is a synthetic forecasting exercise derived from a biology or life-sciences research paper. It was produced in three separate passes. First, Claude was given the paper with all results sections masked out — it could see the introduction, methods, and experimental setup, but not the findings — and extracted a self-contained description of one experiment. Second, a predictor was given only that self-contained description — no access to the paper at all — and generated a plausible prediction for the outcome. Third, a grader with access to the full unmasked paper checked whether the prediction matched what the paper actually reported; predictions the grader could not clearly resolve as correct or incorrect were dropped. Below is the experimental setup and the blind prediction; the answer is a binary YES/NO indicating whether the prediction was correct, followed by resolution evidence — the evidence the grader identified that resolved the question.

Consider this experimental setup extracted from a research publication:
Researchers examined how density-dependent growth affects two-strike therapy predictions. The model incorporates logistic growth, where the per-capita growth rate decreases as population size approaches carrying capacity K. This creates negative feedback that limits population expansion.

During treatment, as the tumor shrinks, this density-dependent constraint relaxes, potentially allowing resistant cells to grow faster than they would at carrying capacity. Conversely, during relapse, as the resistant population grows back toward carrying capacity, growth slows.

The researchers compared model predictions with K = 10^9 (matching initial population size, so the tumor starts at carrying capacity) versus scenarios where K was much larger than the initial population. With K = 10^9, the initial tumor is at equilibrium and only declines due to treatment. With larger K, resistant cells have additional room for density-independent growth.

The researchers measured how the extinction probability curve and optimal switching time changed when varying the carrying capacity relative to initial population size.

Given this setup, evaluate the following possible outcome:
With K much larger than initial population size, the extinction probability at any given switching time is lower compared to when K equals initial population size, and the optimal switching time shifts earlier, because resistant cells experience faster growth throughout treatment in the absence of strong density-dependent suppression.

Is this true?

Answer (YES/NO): NO